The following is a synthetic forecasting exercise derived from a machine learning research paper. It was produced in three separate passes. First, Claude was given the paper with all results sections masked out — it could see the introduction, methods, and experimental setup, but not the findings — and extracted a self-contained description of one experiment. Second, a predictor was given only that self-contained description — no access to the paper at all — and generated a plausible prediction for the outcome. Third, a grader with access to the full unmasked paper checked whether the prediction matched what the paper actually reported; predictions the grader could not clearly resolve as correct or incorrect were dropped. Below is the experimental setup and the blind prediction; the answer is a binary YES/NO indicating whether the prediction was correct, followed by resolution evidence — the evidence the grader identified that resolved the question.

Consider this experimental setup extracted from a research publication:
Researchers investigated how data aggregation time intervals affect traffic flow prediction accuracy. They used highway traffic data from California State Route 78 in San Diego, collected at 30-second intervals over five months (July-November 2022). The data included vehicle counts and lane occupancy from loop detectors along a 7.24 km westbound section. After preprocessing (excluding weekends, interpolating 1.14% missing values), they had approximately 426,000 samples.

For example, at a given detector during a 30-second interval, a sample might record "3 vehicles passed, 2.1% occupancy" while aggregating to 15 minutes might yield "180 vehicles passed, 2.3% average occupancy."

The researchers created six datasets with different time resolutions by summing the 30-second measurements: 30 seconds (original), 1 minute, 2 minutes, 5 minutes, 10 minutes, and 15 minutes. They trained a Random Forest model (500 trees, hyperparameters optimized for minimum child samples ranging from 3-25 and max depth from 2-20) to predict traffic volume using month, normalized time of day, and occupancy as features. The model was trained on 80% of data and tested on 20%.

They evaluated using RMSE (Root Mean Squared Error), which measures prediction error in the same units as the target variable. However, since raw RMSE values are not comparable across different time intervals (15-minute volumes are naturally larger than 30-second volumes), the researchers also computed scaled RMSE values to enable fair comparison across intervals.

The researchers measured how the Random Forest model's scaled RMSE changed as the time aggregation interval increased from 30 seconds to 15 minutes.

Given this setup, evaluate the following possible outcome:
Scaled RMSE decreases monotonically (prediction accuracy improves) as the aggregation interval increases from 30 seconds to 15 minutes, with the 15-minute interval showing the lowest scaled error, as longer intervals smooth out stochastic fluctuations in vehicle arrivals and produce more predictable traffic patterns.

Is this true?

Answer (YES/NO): YES